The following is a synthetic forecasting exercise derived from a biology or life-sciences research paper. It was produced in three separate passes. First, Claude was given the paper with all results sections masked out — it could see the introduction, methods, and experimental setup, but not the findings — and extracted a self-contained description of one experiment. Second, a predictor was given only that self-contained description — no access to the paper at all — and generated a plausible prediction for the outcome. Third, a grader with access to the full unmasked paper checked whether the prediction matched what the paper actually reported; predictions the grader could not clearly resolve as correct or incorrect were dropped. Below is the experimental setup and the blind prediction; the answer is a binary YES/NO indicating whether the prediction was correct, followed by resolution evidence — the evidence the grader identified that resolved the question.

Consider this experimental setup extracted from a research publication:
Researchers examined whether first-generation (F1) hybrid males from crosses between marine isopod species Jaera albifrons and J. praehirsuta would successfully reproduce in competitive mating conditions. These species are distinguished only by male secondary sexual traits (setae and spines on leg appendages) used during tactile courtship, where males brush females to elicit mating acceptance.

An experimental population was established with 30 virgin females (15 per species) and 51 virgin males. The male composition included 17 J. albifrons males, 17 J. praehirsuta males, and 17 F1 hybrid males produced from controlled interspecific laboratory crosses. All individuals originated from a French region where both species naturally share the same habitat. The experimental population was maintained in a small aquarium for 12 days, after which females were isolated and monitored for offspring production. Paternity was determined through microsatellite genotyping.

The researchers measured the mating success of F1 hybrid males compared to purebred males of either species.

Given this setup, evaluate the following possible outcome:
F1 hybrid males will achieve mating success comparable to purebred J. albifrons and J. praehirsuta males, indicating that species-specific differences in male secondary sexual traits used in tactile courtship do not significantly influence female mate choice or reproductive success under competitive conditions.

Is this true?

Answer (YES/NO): NO